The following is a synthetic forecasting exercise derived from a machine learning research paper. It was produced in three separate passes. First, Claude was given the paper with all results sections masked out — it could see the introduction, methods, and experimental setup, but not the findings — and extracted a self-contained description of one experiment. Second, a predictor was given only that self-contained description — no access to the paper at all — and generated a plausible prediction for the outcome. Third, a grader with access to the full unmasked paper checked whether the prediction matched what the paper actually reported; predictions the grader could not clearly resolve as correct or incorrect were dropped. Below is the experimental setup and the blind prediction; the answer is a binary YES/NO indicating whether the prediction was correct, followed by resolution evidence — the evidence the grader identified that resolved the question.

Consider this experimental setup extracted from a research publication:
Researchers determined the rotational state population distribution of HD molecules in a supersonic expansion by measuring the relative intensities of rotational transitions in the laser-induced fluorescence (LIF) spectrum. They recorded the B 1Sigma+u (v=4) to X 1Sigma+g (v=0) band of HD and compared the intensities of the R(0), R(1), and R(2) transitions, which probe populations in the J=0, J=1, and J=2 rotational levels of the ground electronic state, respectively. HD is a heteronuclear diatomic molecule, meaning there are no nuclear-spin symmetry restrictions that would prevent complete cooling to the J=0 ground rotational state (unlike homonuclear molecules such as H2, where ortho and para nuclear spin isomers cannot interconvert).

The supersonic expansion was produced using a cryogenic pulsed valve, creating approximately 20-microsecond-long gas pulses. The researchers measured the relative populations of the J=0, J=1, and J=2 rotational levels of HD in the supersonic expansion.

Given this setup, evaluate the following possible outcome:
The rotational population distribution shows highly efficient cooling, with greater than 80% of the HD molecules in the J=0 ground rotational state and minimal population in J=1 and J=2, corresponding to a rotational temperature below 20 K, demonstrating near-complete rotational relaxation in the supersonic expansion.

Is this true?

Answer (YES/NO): NO